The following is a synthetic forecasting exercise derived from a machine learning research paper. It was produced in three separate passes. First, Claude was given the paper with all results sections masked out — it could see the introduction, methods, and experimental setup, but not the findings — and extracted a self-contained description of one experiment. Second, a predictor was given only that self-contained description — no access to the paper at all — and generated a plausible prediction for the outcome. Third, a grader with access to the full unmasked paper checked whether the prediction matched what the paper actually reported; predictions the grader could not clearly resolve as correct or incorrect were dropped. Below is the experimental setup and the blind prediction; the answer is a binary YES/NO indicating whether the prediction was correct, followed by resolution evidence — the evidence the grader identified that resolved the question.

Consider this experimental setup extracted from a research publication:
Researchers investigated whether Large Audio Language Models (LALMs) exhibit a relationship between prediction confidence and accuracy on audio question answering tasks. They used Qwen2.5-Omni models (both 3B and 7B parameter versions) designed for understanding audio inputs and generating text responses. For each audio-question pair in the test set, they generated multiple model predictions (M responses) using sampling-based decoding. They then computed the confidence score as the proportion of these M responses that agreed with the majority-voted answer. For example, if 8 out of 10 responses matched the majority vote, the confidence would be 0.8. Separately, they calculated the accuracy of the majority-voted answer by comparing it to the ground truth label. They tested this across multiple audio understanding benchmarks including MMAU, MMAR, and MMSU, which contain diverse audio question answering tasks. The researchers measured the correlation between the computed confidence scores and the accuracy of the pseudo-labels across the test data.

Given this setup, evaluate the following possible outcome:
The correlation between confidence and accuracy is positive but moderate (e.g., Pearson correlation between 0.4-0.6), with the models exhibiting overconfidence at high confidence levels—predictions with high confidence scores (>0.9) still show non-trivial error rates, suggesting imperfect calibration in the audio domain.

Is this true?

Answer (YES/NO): NO